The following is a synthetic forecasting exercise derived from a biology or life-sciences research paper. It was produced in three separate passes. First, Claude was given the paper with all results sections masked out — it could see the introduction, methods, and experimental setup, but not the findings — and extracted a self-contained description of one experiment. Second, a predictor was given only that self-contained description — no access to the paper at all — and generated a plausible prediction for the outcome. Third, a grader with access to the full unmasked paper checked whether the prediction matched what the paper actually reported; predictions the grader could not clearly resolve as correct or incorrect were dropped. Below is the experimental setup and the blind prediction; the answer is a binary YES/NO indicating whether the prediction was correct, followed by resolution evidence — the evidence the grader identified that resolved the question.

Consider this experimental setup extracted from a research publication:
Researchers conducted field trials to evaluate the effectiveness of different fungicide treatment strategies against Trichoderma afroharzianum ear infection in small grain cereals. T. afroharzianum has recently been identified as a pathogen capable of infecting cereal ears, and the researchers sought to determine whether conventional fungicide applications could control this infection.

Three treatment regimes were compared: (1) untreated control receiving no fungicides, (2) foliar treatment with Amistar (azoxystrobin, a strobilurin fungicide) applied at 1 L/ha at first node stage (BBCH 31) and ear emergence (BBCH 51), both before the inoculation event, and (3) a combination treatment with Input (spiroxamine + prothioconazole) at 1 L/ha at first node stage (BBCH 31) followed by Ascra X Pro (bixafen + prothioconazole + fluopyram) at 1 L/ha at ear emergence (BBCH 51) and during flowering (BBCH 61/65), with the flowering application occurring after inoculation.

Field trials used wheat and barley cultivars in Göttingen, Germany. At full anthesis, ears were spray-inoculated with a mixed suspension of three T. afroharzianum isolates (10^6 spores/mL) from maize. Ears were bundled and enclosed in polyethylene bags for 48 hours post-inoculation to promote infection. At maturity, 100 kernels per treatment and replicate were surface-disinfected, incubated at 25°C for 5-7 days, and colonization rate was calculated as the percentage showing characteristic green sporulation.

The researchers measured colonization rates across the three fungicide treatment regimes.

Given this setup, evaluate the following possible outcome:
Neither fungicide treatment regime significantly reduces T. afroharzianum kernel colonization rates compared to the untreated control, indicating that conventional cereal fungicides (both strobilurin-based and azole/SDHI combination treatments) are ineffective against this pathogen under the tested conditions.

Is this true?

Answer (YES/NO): NO